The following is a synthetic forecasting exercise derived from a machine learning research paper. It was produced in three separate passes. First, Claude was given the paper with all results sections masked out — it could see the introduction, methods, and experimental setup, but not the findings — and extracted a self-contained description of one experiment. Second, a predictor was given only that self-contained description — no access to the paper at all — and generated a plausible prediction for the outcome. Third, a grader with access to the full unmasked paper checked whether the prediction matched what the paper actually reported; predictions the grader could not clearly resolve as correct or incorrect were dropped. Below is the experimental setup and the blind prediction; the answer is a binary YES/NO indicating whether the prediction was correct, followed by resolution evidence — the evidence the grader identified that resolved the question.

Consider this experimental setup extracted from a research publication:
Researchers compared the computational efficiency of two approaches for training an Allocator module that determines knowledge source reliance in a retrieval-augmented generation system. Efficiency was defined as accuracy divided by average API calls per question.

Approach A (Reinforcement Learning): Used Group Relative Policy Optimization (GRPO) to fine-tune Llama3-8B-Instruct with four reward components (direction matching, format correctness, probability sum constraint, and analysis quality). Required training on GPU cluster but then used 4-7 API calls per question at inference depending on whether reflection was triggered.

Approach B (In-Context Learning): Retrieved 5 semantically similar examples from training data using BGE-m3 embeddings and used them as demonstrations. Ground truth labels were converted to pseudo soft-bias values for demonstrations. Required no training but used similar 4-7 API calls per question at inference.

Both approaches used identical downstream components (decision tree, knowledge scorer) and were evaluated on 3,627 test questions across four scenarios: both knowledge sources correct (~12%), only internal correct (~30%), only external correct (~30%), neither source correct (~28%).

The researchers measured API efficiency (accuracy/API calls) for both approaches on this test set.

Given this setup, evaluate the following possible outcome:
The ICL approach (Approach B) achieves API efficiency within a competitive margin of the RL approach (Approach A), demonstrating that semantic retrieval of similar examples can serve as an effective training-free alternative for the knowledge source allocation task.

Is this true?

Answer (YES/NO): YES